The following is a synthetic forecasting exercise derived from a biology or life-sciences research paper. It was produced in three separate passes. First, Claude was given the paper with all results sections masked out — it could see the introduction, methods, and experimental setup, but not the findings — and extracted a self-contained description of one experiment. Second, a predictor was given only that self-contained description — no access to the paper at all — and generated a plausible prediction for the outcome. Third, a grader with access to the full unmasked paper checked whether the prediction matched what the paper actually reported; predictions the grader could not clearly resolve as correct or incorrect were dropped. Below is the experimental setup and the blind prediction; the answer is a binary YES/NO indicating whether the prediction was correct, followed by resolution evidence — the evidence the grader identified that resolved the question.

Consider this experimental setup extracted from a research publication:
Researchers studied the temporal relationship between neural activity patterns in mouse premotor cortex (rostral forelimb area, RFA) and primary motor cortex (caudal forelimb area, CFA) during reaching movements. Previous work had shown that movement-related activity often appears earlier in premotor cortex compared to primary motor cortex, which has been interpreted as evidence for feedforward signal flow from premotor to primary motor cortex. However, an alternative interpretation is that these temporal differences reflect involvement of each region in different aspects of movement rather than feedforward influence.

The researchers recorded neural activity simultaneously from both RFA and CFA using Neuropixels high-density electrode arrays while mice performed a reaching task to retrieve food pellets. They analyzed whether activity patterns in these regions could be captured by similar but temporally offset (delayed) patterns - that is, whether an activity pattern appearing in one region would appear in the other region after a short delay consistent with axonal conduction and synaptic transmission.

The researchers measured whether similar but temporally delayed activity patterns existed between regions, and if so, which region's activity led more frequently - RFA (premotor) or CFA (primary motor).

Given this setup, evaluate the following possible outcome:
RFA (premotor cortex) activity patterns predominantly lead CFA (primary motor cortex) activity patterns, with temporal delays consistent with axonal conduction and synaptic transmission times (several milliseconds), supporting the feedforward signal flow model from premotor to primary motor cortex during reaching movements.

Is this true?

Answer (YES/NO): NO